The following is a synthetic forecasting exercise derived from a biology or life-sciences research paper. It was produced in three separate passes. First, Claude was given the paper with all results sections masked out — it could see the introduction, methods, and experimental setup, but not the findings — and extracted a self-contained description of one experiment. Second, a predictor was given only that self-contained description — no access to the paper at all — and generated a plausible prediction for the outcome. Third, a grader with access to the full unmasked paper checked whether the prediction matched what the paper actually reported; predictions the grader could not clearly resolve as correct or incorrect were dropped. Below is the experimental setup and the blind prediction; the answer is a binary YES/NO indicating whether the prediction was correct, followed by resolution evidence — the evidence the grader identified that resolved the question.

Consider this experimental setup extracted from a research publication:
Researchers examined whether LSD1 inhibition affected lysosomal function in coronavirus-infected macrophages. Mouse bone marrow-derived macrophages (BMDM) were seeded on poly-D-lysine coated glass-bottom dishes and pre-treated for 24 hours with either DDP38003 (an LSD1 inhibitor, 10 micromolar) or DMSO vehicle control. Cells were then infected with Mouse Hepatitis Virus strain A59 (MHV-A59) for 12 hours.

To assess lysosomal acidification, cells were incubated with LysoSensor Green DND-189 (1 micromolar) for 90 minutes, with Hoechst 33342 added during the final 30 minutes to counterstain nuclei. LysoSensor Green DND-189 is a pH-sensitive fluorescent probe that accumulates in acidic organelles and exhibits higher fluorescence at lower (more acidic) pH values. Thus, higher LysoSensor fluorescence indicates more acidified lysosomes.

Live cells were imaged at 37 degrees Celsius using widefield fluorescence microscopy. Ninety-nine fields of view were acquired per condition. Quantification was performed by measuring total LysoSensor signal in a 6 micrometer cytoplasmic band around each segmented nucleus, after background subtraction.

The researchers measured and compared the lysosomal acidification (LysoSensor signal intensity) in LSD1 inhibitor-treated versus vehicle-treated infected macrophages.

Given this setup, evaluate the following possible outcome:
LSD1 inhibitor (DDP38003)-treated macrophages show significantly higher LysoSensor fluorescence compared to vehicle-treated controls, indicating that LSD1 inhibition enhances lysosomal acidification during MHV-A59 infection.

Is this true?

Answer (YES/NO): YES